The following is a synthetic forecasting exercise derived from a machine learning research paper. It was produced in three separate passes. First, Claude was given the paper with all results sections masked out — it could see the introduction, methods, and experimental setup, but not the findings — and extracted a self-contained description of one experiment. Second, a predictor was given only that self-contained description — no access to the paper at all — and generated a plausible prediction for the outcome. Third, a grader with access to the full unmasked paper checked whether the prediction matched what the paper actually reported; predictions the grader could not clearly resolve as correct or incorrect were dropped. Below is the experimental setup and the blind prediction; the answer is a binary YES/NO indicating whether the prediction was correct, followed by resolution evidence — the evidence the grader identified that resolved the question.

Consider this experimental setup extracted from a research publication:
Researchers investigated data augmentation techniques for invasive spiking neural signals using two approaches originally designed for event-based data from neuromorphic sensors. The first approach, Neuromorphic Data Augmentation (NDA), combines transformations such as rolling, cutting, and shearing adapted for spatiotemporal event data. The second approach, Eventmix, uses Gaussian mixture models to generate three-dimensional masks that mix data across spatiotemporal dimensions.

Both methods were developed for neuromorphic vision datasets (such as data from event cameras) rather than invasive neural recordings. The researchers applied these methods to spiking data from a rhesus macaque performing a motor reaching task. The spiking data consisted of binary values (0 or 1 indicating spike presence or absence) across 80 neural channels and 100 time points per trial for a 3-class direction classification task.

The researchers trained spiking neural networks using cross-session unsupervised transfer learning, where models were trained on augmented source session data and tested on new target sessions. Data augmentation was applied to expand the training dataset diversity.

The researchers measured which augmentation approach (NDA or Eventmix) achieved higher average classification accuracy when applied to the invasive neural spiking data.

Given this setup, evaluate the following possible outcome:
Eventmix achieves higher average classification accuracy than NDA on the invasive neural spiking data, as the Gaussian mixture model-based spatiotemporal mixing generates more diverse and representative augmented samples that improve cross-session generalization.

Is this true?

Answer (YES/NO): YES